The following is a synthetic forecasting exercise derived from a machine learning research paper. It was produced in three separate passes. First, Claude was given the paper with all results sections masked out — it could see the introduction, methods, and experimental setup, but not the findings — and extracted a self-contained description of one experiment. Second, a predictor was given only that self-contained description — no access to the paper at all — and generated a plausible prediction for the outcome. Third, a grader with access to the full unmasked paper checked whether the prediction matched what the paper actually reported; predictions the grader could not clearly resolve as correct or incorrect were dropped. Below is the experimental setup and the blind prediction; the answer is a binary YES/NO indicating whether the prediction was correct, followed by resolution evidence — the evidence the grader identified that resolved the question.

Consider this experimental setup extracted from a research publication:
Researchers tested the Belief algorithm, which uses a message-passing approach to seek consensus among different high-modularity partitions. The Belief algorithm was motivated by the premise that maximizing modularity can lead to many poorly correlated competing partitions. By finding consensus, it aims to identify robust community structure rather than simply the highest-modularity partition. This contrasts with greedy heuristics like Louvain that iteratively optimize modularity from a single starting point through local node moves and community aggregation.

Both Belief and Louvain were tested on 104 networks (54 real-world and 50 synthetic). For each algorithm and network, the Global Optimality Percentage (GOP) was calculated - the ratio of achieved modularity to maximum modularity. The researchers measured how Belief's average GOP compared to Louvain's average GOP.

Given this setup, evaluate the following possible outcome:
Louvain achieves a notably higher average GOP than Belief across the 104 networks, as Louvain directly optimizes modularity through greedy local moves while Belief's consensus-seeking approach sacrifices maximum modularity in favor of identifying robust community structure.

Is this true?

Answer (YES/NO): YES